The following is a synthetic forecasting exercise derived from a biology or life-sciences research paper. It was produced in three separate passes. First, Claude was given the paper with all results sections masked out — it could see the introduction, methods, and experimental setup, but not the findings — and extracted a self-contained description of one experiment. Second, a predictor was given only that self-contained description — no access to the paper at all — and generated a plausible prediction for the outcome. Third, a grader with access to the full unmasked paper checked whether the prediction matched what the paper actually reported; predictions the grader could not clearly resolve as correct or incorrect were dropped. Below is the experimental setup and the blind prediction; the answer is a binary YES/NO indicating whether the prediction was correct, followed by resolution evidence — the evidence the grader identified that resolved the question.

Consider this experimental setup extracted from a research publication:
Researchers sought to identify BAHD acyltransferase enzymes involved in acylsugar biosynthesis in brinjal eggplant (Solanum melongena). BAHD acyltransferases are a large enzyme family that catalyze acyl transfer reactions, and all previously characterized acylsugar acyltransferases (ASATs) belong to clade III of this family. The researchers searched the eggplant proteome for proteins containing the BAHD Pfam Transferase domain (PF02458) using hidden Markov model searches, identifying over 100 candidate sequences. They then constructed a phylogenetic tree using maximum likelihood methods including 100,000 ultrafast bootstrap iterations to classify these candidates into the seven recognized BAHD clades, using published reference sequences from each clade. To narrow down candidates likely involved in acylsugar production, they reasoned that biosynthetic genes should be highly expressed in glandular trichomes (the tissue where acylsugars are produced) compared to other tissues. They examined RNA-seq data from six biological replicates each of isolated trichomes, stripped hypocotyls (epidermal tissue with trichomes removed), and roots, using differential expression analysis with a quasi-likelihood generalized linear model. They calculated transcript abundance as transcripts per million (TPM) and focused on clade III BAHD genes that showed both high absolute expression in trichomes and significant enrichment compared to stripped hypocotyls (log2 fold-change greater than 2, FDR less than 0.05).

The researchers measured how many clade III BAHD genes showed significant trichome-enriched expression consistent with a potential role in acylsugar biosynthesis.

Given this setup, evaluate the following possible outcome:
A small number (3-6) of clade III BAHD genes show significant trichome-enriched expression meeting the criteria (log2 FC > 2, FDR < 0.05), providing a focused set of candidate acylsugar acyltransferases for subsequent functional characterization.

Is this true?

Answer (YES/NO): NO